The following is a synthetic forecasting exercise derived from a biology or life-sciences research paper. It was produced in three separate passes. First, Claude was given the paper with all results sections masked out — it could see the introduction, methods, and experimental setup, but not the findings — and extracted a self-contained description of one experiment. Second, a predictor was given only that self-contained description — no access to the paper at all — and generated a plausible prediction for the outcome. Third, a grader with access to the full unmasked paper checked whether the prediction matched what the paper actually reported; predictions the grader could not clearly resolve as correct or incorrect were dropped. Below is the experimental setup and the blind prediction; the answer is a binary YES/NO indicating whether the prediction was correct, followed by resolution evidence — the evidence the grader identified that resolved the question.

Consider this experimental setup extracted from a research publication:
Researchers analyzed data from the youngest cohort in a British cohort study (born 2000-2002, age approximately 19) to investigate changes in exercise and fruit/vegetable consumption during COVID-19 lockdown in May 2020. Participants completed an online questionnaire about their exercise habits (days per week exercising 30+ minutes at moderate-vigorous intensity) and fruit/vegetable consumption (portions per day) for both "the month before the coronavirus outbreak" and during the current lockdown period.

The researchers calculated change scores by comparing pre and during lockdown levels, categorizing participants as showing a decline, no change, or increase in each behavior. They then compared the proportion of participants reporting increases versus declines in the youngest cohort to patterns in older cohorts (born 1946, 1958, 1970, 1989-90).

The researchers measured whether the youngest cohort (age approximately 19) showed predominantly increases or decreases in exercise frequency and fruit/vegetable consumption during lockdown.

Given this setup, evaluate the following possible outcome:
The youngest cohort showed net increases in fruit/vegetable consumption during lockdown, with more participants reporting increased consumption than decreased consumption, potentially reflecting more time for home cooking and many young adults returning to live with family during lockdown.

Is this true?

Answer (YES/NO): YES